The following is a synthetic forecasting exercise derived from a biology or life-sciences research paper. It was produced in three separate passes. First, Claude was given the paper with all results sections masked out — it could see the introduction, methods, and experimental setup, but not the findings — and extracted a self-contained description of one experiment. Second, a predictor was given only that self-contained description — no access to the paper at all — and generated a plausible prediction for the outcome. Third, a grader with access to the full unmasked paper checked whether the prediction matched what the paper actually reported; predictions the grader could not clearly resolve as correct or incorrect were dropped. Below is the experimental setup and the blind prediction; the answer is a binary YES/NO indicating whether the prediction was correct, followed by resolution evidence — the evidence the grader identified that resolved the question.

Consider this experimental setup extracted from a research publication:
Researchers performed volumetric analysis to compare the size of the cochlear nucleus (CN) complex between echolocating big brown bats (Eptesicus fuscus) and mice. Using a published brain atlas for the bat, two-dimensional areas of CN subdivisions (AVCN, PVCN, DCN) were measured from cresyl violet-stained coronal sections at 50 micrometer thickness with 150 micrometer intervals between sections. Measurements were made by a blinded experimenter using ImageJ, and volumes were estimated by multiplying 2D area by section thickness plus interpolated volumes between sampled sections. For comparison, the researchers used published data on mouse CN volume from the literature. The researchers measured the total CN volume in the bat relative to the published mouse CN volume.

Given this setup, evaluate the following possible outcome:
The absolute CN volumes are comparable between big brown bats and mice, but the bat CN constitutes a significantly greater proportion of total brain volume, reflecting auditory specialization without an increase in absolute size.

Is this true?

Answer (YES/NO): NO